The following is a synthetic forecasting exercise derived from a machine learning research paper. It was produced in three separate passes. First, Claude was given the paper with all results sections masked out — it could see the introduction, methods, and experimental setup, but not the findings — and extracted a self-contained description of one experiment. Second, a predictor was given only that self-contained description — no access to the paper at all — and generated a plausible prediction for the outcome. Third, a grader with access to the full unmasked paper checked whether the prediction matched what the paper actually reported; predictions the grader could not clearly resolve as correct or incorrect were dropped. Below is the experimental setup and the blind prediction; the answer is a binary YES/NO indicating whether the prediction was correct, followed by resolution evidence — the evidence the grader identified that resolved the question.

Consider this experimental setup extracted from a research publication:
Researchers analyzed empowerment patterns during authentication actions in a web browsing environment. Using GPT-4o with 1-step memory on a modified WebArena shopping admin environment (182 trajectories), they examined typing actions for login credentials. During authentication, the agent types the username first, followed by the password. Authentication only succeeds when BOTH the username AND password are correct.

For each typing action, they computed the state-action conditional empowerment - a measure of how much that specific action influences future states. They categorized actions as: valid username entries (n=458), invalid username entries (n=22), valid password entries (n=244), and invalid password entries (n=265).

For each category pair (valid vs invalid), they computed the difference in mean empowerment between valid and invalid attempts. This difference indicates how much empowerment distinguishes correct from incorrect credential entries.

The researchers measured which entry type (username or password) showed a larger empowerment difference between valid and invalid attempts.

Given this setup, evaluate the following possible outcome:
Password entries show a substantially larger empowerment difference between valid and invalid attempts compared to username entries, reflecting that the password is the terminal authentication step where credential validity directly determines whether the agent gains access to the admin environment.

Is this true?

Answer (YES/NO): YES